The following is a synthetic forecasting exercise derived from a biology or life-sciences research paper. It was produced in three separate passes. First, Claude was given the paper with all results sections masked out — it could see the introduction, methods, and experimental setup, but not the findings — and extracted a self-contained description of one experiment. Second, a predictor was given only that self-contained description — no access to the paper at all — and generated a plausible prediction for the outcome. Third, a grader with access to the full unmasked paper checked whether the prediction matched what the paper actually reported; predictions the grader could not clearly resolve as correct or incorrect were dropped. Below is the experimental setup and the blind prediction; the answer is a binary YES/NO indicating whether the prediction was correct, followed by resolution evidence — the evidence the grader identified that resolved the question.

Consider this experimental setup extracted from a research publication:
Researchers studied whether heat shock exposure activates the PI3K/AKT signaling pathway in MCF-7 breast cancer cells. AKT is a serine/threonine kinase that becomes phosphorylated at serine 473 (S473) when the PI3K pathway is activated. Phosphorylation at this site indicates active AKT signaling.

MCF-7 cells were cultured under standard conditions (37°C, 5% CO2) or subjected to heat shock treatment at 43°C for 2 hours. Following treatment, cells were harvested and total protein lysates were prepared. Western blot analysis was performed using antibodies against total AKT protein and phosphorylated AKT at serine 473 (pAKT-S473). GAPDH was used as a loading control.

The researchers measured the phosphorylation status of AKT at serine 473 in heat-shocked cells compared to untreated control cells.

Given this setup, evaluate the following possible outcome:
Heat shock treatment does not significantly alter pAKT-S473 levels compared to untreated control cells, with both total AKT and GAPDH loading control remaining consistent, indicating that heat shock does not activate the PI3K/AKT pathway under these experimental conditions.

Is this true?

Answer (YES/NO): NO